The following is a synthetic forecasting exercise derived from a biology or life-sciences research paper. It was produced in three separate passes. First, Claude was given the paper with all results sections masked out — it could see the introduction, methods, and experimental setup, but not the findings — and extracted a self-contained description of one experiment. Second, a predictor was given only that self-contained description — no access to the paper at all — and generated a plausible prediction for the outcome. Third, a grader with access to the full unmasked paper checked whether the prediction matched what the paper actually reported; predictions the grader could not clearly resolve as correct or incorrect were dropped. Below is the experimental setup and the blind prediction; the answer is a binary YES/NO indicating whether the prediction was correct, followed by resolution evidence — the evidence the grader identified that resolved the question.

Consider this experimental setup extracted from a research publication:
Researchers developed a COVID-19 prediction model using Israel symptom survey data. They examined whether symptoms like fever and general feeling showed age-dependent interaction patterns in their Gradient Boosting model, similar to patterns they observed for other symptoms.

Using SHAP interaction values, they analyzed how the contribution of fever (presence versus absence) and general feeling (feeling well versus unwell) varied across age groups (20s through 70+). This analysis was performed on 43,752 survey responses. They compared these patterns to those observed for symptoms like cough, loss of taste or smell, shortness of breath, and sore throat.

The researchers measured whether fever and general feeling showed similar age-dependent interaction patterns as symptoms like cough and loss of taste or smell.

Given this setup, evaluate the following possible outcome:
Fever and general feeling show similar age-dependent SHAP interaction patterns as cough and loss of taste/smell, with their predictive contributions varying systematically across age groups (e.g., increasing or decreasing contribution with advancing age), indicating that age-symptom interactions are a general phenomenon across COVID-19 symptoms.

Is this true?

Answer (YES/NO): NO